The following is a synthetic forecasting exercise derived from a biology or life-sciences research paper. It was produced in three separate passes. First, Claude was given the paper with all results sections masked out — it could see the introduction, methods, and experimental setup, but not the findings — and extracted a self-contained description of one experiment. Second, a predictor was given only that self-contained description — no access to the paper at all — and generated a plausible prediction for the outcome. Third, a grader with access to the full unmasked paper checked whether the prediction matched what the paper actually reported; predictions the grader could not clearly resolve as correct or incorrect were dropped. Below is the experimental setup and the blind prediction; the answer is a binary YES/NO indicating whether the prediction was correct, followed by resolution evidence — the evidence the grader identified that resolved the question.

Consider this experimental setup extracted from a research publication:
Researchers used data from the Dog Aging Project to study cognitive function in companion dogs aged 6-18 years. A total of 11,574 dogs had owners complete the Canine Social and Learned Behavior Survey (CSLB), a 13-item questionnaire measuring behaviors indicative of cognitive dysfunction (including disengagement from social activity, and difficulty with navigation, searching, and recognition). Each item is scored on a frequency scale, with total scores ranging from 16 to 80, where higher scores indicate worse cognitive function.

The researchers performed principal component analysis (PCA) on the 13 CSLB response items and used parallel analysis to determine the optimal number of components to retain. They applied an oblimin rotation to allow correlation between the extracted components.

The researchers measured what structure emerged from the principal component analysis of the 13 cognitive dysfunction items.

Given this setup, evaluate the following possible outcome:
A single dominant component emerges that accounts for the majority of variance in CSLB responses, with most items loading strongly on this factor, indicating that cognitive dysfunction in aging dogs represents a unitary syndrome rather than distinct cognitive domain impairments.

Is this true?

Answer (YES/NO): NO